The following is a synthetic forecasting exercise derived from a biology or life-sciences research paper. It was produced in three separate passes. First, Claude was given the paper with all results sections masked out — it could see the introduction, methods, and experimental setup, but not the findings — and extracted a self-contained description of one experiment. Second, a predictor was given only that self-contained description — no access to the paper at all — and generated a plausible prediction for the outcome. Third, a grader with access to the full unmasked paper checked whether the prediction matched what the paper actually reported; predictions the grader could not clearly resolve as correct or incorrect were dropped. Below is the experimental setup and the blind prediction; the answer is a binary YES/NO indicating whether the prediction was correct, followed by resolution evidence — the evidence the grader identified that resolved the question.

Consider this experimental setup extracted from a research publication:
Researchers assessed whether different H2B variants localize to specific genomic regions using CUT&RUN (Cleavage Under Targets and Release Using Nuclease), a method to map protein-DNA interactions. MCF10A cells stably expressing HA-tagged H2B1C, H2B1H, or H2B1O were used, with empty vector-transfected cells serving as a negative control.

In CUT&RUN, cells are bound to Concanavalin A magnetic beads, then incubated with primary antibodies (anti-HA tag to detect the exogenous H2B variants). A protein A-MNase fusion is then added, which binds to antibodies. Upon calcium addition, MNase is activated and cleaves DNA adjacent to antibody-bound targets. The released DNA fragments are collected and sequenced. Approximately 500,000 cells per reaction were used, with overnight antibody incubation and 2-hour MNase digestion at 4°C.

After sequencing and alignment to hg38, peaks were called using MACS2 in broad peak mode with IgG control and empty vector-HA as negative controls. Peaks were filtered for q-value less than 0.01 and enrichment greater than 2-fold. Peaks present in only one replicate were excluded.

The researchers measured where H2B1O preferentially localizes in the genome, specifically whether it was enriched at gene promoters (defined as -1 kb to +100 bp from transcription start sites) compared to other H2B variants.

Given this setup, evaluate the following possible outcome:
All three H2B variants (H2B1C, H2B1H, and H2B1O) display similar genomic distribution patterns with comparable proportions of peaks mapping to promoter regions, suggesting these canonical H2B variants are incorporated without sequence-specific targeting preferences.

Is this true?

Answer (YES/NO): NO